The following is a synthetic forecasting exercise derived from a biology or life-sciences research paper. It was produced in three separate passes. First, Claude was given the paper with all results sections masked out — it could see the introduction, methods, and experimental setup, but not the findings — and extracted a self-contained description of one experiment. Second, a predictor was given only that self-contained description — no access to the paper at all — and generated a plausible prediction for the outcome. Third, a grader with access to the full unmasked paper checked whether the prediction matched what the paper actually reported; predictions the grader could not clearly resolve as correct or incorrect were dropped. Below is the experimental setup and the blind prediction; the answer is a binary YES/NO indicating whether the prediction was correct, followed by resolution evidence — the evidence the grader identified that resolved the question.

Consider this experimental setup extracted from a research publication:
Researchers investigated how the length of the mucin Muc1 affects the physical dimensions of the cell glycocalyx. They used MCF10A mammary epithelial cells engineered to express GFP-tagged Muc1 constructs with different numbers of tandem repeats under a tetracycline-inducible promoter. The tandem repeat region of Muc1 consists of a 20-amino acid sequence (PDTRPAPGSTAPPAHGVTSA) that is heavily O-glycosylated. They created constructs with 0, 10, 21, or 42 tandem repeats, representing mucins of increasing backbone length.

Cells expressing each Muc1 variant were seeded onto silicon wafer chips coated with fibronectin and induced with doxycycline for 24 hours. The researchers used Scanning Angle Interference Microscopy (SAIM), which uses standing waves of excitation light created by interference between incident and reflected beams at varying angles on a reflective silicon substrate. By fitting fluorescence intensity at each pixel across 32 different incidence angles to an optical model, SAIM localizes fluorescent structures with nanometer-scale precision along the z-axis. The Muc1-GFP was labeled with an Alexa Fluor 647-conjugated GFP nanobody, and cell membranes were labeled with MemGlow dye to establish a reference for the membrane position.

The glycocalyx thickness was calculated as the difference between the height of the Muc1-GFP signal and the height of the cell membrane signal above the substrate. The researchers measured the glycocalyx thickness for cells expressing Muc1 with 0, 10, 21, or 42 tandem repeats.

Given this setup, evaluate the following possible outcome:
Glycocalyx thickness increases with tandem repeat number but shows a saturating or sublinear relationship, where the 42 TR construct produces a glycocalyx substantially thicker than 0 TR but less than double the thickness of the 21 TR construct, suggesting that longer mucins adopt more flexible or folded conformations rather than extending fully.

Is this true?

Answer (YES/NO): YES